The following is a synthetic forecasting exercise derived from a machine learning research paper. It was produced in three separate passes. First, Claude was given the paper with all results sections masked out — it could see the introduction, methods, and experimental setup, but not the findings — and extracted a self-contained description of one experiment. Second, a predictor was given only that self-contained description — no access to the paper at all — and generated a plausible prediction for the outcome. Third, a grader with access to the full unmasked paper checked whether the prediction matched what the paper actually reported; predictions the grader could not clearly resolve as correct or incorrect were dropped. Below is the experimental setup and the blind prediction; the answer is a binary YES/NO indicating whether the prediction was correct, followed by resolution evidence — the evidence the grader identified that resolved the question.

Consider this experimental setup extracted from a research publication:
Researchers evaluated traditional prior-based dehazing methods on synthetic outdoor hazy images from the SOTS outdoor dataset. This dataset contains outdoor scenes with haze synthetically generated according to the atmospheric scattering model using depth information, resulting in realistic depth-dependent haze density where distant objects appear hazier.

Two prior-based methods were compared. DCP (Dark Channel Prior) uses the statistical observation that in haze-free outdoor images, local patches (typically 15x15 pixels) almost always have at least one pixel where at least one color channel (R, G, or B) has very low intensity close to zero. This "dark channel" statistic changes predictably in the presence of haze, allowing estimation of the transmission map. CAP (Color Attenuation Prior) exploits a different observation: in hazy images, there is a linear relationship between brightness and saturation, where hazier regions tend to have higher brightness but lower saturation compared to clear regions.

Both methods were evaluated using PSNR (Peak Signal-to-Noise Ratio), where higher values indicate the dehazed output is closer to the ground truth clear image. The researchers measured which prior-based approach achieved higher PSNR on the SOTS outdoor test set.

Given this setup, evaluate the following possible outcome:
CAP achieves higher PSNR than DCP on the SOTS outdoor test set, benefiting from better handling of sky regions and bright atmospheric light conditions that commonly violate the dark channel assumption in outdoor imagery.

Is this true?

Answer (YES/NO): YES